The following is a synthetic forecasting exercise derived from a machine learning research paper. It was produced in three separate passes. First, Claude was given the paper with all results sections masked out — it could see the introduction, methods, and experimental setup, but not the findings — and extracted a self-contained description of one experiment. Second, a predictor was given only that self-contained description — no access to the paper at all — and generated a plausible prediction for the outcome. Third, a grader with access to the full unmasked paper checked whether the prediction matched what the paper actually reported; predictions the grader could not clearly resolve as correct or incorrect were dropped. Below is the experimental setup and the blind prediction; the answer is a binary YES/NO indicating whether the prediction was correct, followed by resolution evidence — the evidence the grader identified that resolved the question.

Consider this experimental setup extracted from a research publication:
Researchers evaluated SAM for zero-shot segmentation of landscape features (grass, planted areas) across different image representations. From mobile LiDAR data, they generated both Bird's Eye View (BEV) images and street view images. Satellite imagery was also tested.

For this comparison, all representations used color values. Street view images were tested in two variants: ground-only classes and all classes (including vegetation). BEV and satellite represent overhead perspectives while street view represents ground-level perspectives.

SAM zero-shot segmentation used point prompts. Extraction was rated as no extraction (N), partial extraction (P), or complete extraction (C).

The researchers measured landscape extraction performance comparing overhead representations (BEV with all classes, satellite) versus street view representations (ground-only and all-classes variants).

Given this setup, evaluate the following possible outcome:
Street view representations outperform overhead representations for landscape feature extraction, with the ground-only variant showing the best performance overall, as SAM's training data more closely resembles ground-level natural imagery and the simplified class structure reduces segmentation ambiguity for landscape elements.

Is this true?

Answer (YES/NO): YES